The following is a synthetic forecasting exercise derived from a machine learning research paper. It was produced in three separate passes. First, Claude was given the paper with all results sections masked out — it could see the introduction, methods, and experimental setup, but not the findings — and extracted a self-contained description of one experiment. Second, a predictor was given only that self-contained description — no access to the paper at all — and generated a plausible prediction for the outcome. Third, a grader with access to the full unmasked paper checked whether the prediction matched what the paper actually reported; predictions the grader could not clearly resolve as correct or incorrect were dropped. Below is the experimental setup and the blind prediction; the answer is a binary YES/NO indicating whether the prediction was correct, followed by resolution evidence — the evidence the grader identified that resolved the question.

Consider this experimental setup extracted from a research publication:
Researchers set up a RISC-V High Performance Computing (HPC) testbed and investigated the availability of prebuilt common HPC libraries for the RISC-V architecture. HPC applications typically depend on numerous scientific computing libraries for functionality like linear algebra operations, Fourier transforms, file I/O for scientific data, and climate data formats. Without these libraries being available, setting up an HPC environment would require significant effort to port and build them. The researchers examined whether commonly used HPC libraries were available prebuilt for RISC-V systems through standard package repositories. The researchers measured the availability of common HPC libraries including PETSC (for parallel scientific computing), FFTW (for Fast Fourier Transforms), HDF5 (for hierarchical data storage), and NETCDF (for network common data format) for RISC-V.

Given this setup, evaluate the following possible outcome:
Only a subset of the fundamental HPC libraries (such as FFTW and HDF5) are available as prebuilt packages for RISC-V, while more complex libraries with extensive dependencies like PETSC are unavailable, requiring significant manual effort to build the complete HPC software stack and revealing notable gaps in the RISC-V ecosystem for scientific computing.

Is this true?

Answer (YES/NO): NO